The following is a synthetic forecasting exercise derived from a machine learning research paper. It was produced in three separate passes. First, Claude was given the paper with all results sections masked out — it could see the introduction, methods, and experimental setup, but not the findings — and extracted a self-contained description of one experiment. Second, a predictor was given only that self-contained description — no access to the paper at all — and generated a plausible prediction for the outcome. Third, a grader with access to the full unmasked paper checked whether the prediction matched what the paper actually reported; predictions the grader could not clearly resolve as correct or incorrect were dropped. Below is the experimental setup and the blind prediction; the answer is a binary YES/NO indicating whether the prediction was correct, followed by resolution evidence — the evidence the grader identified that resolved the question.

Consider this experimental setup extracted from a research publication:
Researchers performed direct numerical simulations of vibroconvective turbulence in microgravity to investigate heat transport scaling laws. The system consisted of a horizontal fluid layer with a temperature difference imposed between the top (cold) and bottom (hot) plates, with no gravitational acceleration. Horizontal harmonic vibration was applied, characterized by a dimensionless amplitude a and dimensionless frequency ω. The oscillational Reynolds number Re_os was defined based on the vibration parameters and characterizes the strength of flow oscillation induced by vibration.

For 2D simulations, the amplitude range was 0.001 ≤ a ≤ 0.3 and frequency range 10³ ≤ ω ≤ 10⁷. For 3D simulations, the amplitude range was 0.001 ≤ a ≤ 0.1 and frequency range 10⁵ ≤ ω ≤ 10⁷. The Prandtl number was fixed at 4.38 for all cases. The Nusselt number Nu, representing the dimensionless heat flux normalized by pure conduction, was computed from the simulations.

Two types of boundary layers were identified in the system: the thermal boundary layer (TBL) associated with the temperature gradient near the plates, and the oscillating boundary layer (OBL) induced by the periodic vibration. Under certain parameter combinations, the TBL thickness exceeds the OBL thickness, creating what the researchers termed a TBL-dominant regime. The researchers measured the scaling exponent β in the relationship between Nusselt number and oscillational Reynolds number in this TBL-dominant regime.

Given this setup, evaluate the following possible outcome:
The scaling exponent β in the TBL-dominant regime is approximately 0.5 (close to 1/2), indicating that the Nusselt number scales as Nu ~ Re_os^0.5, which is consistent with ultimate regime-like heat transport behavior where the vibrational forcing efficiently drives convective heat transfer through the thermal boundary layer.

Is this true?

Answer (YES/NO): NO